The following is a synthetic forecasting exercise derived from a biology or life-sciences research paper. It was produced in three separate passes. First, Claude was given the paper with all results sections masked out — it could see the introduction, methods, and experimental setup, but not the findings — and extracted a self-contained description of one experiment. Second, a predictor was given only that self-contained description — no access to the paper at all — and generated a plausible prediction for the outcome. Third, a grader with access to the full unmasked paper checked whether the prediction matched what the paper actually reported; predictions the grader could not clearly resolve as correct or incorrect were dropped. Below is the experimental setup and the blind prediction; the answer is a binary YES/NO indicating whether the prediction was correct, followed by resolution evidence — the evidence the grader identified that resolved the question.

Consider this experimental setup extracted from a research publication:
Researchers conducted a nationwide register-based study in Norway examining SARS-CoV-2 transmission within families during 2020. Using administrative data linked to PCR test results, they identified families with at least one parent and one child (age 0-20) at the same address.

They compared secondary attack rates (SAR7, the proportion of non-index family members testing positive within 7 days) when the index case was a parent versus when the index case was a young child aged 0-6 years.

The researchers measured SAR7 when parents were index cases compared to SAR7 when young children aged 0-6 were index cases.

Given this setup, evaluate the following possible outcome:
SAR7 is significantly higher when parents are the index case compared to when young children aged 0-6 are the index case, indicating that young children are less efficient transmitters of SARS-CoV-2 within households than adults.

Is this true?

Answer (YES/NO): NO